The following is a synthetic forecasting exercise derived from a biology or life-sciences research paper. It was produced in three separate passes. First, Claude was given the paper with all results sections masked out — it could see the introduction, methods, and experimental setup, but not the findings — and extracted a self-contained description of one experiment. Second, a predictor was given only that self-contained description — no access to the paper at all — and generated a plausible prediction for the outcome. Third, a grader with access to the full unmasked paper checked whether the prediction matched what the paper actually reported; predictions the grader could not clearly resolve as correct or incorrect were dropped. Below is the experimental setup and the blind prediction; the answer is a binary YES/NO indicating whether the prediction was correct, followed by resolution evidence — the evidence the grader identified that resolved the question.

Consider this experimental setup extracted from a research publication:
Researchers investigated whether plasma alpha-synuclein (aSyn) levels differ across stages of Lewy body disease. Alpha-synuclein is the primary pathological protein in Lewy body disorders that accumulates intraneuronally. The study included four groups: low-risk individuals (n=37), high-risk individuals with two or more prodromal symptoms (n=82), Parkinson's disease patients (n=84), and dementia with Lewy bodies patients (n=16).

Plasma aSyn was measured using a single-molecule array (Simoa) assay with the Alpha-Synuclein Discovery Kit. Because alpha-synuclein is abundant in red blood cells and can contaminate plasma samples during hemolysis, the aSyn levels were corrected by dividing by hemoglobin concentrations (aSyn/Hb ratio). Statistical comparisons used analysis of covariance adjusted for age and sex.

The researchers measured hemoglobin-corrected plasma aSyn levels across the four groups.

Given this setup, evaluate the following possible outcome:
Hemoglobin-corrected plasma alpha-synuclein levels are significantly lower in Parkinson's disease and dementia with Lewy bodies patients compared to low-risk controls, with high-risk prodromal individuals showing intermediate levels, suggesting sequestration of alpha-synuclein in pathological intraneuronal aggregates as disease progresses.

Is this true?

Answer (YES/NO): NO